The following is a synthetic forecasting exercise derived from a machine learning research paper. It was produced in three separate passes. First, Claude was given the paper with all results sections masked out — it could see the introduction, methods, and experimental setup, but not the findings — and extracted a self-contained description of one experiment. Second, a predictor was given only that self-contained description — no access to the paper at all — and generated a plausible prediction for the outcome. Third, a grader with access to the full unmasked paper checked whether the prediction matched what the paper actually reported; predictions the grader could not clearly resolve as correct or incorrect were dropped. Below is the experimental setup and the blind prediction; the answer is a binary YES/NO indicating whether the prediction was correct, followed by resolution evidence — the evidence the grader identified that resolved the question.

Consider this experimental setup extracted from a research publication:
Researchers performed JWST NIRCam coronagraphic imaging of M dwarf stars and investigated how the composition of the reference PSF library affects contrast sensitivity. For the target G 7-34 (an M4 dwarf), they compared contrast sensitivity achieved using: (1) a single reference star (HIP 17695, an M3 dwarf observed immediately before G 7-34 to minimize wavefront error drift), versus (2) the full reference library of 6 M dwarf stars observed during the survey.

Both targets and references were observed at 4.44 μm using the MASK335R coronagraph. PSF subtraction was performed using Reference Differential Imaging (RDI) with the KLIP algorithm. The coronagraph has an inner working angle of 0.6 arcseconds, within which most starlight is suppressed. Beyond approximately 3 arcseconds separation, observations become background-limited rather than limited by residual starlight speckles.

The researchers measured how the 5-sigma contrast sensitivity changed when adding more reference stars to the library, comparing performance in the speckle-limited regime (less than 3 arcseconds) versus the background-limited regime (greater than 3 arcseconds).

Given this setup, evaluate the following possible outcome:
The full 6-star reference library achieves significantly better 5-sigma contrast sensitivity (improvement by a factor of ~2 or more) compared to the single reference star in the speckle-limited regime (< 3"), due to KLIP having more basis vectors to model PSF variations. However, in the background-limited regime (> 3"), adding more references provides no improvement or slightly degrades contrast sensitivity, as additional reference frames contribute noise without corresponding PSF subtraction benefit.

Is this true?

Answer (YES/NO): NO